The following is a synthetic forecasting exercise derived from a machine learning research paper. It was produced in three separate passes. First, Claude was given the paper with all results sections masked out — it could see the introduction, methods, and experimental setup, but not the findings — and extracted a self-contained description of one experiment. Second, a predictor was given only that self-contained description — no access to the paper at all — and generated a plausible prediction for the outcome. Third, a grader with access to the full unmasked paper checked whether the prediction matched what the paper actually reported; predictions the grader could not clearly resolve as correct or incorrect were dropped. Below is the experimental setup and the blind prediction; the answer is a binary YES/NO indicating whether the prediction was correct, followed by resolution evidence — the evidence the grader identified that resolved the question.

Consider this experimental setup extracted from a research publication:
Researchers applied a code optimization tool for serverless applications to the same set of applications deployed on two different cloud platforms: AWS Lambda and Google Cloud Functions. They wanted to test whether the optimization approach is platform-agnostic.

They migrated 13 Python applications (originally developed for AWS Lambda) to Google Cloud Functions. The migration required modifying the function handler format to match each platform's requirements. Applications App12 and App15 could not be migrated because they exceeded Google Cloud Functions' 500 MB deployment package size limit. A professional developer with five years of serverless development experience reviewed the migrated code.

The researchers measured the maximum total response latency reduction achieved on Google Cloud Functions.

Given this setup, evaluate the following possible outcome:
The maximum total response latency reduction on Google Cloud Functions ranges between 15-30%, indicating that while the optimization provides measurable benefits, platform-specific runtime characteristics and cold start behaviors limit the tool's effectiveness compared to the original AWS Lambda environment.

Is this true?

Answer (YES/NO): NO